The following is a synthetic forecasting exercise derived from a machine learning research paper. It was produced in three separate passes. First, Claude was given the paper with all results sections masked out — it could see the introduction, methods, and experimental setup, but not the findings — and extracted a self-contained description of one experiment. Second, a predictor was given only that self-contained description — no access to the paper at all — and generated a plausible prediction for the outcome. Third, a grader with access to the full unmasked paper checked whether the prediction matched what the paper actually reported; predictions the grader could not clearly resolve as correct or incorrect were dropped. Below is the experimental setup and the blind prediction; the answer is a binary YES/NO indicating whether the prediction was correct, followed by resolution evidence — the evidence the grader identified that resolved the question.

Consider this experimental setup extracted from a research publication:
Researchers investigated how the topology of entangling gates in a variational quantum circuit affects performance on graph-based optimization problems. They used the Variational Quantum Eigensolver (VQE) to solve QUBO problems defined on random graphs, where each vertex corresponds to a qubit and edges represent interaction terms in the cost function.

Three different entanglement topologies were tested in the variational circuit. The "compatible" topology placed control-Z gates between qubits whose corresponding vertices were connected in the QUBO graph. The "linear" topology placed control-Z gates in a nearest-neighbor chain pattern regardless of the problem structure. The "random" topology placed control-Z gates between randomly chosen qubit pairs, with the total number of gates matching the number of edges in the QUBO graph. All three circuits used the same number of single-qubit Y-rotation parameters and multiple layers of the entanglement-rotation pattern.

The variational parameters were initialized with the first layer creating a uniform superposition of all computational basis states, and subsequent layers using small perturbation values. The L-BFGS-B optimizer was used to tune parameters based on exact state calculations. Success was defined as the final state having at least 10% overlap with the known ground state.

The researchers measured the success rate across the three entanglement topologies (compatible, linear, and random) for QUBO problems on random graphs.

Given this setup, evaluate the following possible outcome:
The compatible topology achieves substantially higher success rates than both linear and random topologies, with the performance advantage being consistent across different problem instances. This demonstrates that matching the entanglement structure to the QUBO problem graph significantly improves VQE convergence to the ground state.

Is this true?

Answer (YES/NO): NO